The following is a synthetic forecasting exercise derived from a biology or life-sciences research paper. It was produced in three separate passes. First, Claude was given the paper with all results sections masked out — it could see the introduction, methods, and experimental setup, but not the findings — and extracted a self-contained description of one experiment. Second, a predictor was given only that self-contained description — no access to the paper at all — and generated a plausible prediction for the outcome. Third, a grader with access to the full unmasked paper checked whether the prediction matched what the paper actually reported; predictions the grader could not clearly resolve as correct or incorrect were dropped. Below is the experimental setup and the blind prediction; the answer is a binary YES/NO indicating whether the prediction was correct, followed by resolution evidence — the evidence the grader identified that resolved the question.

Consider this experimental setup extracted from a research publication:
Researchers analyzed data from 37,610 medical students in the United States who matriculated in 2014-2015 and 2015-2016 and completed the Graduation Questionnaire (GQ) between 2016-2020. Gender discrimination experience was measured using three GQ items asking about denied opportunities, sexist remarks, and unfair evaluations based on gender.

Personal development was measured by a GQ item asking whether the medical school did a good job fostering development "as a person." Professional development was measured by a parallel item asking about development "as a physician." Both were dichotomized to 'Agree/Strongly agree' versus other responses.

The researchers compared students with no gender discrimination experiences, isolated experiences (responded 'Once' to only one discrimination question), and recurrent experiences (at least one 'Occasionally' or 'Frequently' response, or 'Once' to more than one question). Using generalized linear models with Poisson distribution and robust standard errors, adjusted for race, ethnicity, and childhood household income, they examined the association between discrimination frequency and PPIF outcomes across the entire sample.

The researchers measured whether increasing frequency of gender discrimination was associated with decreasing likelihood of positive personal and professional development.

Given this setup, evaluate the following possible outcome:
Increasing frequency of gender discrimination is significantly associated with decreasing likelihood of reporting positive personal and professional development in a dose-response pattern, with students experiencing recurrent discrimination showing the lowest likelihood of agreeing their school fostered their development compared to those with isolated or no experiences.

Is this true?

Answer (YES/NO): YES